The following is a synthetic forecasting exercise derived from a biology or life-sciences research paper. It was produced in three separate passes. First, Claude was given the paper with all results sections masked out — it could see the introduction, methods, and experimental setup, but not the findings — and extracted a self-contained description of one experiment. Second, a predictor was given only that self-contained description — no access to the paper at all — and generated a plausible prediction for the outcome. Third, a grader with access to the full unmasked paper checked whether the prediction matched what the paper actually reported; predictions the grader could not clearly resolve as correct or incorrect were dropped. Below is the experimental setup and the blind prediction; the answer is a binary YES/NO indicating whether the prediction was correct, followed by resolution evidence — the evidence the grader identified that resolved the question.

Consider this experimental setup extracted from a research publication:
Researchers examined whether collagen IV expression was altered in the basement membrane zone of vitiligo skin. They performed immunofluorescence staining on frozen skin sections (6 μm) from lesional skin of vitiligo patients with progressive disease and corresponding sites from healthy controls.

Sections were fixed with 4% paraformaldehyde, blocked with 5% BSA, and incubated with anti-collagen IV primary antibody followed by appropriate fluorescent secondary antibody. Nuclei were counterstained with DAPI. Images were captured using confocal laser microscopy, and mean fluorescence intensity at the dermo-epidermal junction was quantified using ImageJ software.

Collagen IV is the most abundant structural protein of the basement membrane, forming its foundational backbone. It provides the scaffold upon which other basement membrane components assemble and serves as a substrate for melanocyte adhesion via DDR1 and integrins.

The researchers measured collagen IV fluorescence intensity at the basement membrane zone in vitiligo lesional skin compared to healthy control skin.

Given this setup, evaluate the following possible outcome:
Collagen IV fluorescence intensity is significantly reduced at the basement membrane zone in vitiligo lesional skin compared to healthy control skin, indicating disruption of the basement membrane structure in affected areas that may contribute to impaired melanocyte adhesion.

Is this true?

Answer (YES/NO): NO